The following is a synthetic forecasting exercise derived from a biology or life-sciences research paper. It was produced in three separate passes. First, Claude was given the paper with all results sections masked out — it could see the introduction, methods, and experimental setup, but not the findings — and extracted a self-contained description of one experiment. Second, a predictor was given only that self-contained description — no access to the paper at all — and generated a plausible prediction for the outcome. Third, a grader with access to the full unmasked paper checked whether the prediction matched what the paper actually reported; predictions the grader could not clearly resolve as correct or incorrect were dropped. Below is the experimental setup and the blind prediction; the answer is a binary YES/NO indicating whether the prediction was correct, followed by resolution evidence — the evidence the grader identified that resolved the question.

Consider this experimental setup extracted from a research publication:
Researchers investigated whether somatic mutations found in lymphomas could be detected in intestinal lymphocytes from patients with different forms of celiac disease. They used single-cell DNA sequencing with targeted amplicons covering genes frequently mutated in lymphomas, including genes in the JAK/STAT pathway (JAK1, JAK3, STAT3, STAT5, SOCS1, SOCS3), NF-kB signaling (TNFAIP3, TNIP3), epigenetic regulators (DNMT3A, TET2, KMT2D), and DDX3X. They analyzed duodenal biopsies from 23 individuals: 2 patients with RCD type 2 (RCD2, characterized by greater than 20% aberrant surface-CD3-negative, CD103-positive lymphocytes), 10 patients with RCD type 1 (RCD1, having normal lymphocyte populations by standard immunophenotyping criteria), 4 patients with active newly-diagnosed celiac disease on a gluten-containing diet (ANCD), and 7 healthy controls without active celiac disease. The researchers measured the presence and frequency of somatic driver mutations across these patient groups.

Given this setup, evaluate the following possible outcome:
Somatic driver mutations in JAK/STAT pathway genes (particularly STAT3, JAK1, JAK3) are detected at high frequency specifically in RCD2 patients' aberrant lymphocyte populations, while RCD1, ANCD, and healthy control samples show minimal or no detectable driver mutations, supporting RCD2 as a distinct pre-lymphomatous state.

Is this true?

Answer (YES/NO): NO